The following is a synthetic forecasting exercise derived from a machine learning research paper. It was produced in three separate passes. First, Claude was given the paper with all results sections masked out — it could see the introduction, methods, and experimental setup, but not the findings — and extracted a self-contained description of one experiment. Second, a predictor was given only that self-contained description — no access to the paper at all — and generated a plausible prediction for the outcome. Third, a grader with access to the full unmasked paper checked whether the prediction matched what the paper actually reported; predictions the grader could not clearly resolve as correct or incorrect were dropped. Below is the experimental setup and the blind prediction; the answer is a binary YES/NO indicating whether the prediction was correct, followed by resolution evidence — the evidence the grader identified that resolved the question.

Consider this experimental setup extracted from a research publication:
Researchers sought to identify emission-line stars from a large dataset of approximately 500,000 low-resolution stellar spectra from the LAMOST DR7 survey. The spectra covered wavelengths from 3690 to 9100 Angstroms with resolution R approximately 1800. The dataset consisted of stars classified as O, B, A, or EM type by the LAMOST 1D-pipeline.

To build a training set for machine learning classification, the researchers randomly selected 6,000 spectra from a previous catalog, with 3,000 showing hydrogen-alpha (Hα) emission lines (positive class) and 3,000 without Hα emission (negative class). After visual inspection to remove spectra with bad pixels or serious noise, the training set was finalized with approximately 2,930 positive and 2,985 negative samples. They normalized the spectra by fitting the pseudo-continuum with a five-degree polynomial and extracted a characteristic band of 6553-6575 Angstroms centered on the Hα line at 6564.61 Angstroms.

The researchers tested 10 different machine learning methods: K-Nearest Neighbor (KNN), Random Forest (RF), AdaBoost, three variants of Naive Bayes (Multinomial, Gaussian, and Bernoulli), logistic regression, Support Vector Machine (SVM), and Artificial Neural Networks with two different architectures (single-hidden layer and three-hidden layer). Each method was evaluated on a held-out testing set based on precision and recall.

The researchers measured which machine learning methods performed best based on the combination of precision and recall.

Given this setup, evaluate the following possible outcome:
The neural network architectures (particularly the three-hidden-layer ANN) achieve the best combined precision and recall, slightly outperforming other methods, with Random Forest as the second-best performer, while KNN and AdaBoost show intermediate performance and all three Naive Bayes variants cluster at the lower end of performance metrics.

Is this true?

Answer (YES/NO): NO